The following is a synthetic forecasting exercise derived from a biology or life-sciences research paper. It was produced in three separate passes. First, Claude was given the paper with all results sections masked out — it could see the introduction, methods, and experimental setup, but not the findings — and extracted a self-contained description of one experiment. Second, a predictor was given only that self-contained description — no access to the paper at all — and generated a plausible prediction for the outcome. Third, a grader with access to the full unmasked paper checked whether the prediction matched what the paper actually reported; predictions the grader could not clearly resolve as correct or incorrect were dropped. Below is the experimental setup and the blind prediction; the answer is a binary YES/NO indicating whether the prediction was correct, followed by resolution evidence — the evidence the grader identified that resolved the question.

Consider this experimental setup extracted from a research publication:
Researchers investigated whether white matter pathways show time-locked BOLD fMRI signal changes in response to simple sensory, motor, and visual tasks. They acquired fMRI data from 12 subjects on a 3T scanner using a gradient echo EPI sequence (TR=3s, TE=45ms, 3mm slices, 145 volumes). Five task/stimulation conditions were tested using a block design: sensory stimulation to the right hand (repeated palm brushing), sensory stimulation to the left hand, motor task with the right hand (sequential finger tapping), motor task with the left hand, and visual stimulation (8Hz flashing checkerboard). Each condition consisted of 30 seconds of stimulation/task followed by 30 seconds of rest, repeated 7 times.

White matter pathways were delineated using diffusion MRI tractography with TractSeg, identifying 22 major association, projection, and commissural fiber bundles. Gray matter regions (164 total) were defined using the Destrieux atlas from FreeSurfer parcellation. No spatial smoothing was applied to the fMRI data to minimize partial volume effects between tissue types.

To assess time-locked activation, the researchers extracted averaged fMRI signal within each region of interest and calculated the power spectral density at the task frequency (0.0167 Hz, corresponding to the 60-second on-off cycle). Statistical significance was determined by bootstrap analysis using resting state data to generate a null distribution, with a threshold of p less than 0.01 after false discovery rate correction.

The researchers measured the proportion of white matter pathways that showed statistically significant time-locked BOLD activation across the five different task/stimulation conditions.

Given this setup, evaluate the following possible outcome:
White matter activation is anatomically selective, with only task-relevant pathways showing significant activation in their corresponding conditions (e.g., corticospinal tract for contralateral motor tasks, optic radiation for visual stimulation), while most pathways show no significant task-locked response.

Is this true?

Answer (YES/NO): NO